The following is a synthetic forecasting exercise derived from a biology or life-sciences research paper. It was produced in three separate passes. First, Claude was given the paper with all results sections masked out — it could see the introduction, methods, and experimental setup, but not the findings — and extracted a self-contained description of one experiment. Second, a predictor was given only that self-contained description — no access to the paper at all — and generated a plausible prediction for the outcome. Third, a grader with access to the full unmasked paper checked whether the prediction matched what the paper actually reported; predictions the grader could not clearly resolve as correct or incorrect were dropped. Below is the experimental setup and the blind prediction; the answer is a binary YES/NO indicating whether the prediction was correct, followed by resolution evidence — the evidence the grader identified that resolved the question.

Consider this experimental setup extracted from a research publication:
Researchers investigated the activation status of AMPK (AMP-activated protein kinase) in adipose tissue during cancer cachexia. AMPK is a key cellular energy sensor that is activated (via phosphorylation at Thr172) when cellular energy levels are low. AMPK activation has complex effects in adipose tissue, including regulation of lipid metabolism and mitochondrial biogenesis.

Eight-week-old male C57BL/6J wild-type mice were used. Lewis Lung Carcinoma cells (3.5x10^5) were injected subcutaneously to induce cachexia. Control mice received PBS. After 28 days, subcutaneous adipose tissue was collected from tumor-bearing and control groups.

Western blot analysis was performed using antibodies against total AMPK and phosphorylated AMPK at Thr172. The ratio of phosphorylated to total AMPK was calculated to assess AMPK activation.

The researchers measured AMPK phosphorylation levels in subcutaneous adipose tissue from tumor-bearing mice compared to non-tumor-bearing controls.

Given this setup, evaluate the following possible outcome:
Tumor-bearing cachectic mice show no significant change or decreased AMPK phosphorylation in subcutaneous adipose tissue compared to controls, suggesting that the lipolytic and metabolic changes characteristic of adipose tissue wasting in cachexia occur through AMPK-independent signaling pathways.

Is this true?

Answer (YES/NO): YES